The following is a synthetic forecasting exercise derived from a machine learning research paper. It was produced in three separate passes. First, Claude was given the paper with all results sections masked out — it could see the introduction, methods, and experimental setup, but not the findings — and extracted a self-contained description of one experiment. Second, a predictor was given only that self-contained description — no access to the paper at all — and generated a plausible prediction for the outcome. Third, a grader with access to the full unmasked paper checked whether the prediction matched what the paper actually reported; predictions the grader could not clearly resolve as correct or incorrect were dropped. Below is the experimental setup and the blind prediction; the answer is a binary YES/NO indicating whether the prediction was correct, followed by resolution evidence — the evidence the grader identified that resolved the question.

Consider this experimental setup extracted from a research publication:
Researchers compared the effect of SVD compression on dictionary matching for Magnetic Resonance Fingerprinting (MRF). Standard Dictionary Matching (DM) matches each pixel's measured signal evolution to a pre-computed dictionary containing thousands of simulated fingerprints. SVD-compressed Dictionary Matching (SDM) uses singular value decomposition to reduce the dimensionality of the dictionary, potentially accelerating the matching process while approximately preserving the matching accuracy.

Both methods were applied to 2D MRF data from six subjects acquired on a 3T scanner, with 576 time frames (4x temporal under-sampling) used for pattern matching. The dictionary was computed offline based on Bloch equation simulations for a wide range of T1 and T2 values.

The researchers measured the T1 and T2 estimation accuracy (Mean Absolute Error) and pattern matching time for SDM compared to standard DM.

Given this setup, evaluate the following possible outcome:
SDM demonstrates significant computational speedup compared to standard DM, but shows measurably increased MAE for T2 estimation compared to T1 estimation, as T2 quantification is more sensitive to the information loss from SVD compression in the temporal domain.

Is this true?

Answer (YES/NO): NO